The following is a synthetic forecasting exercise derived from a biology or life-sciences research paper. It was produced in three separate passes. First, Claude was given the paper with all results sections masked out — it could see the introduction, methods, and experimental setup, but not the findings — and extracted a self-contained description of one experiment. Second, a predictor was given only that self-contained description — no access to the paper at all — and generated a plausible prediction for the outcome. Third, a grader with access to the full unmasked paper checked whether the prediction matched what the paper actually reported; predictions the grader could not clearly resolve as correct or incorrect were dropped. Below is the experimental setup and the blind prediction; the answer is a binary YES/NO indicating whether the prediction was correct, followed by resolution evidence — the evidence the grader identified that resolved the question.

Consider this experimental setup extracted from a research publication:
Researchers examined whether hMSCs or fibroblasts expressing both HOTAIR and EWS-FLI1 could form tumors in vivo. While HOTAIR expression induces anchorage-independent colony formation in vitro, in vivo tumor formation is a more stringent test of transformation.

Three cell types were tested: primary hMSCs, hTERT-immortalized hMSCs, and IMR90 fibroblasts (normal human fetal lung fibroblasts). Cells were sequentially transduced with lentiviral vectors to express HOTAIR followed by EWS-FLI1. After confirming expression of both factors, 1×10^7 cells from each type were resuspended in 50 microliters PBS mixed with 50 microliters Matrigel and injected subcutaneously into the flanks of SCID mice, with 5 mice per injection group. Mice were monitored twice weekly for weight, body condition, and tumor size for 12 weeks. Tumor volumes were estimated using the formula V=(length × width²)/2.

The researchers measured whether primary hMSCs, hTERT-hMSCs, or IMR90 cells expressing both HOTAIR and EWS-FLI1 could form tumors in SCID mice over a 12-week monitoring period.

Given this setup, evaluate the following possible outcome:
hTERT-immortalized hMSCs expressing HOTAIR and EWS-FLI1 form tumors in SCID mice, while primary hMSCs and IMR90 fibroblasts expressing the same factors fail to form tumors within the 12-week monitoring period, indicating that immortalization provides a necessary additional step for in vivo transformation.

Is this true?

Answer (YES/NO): NO